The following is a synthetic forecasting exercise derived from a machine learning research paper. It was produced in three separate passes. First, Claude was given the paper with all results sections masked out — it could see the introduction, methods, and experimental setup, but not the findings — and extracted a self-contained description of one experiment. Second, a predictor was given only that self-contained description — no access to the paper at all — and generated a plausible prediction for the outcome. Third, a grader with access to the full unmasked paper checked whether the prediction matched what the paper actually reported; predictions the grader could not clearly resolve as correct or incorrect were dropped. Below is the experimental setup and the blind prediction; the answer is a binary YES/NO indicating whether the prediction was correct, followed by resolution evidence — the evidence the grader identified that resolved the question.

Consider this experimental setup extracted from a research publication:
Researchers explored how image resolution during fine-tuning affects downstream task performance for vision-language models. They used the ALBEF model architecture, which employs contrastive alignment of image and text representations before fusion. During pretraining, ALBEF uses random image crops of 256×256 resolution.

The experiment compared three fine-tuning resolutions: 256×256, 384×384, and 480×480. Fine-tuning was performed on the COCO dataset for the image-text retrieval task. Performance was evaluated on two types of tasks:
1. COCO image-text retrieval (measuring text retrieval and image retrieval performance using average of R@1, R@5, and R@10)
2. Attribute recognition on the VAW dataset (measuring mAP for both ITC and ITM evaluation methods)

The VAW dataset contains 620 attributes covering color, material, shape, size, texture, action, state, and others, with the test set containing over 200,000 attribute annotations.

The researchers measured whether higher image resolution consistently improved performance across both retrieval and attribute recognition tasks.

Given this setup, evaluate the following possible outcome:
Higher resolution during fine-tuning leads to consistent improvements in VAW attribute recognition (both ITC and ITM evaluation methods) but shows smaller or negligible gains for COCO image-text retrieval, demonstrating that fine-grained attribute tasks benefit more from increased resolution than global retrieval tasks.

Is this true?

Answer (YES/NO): NO